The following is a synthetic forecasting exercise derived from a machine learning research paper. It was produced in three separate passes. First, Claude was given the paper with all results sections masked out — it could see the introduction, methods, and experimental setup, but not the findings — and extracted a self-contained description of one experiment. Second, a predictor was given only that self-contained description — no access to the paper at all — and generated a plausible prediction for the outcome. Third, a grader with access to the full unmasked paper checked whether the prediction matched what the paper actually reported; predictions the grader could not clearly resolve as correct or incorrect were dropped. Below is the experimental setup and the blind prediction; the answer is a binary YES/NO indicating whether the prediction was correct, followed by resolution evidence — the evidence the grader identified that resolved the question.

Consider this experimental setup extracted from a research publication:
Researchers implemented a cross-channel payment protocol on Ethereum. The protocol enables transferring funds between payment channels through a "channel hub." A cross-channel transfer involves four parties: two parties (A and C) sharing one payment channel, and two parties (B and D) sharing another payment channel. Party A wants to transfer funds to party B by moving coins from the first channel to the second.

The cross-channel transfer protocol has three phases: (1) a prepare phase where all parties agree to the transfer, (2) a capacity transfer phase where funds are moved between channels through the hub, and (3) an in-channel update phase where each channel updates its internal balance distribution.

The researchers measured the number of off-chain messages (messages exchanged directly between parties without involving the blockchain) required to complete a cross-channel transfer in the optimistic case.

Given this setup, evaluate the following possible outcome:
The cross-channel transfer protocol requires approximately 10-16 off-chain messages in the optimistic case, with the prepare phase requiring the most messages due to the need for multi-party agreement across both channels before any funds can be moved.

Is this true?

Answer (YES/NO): NO